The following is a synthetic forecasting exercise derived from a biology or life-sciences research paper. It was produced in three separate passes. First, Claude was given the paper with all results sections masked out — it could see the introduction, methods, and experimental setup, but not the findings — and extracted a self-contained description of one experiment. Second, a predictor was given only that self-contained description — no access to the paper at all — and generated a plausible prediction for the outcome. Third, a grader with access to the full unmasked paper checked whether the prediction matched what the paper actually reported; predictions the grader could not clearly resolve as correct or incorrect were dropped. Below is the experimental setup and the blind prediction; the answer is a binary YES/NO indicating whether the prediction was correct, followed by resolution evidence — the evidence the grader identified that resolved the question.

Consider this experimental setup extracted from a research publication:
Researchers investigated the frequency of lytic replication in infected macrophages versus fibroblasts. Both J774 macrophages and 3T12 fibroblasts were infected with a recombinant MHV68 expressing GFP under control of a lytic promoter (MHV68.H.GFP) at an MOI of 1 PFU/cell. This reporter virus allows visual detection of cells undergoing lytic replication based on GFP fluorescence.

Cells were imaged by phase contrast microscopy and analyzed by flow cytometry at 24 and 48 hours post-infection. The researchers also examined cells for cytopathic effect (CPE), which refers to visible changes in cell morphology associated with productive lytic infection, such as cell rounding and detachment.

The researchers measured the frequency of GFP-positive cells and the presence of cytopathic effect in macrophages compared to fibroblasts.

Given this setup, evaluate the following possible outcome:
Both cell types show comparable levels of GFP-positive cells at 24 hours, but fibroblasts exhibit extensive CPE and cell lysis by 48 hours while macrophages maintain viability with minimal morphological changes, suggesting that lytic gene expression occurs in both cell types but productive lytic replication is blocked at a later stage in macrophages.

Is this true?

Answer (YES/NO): NO